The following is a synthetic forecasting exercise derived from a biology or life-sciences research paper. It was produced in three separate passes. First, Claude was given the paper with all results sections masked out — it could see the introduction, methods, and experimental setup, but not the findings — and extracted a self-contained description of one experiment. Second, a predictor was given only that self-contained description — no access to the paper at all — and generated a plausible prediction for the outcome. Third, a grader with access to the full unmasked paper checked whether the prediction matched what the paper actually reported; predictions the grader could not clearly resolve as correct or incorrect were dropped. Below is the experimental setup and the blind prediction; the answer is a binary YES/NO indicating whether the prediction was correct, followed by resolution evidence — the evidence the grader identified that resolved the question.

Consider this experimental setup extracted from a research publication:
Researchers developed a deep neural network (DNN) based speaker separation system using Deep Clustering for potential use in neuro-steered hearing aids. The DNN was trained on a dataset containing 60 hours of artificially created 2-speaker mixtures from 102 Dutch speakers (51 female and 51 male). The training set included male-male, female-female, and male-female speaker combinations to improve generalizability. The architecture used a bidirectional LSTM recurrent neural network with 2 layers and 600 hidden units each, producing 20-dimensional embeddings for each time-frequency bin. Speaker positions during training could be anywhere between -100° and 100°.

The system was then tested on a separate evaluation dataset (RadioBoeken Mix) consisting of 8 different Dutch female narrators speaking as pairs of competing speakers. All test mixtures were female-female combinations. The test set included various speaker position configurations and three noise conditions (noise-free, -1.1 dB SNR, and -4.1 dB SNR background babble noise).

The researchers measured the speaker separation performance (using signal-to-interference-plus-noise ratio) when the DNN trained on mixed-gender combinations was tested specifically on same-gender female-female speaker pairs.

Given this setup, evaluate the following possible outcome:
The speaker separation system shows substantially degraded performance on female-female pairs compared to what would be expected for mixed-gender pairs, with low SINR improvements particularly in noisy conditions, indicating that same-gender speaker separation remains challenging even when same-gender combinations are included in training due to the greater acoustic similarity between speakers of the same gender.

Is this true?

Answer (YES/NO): NO